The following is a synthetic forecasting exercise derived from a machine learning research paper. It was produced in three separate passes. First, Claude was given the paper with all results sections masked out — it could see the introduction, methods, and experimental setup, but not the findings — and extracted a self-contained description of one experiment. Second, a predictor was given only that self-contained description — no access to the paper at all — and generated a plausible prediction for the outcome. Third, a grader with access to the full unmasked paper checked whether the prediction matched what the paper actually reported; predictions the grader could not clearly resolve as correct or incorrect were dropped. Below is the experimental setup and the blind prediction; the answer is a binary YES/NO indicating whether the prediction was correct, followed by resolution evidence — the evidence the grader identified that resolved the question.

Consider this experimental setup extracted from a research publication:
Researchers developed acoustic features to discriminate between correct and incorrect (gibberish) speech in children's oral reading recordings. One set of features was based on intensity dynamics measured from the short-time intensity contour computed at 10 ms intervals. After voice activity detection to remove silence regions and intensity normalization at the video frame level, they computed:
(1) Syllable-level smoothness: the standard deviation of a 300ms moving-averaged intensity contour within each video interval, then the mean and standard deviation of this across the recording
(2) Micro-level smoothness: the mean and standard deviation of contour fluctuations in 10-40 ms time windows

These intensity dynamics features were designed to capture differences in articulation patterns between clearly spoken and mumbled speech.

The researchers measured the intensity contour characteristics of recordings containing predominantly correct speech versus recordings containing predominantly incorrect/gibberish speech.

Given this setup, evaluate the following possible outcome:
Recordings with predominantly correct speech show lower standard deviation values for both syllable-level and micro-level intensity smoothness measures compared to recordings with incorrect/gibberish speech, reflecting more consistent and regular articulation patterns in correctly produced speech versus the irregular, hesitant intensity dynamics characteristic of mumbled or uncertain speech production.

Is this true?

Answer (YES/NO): NO